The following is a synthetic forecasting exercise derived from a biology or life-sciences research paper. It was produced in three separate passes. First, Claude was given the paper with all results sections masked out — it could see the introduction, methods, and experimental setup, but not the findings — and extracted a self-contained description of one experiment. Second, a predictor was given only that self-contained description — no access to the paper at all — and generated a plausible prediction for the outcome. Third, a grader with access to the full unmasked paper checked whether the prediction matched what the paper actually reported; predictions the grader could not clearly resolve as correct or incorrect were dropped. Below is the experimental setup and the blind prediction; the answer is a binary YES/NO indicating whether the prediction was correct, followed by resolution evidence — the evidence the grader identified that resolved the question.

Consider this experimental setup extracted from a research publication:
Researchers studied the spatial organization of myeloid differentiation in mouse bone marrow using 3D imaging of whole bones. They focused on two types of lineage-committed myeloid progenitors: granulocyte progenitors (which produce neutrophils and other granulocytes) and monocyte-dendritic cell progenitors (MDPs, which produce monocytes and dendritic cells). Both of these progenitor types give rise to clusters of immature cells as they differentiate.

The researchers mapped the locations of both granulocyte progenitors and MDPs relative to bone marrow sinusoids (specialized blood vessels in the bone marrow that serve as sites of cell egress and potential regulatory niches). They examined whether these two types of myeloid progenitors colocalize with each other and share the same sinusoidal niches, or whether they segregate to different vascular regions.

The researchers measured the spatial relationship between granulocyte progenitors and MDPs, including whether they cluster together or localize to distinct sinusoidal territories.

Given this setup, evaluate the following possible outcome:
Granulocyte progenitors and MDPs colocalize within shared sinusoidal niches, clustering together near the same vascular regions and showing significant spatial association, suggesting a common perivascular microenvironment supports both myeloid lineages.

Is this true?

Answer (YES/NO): NO